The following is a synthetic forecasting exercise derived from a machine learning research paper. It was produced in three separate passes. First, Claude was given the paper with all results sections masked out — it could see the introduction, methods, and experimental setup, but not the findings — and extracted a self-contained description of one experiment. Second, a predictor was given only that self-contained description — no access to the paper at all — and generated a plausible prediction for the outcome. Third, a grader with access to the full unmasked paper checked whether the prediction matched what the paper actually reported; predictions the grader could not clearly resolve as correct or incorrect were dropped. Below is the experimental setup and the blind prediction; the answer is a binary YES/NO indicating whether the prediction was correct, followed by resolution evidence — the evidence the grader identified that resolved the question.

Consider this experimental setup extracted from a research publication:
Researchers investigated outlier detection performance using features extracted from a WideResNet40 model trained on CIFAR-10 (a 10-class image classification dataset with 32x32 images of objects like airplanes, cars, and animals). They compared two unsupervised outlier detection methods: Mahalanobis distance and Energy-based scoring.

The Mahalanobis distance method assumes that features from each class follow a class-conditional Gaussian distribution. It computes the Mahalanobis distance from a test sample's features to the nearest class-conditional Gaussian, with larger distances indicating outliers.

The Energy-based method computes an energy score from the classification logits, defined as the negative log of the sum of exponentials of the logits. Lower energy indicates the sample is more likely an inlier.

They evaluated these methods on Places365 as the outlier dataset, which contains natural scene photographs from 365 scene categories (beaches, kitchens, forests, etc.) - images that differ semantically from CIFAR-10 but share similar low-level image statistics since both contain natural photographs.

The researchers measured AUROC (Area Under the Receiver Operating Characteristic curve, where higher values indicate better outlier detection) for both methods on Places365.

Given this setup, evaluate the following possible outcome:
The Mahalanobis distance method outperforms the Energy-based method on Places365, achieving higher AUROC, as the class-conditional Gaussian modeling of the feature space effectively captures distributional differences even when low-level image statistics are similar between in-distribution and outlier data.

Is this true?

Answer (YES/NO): NO